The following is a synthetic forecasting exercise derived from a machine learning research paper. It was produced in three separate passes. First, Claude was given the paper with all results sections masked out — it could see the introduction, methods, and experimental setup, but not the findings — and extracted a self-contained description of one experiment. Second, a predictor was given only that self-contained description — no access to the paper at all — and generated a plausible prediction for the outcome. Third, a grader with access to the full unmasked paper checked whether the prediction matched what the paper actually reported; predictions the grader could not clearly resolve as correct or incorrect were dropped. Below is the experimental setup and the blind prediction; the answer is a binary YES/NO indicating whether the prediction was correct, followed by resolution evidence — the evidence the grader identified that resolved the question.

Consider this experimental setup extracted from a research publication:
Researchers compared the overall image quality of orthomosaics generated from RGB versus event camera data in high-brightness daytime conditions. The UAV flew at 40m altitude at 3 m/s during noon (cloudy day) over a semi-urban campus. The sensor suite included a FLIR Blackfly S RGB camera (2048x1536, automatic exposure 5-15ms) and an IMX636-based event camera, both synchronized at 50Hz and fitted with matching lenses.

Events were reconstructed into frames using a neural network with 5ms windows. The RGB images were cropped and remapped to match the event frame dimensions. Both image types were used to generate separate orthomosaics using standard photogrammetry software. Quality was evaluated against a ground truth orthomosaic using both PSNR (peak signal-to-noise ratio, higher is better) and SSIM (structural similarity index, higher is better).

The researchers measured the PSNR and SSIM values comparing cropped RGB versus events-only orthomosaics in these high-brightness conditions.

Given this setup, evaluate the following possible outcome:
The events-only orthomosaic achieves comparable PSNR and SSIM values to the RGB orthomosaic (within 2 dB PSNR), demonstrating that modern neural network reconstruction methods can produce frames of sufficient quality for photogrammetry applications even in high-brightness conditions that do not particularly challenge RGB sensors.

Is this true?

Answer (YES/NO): YES